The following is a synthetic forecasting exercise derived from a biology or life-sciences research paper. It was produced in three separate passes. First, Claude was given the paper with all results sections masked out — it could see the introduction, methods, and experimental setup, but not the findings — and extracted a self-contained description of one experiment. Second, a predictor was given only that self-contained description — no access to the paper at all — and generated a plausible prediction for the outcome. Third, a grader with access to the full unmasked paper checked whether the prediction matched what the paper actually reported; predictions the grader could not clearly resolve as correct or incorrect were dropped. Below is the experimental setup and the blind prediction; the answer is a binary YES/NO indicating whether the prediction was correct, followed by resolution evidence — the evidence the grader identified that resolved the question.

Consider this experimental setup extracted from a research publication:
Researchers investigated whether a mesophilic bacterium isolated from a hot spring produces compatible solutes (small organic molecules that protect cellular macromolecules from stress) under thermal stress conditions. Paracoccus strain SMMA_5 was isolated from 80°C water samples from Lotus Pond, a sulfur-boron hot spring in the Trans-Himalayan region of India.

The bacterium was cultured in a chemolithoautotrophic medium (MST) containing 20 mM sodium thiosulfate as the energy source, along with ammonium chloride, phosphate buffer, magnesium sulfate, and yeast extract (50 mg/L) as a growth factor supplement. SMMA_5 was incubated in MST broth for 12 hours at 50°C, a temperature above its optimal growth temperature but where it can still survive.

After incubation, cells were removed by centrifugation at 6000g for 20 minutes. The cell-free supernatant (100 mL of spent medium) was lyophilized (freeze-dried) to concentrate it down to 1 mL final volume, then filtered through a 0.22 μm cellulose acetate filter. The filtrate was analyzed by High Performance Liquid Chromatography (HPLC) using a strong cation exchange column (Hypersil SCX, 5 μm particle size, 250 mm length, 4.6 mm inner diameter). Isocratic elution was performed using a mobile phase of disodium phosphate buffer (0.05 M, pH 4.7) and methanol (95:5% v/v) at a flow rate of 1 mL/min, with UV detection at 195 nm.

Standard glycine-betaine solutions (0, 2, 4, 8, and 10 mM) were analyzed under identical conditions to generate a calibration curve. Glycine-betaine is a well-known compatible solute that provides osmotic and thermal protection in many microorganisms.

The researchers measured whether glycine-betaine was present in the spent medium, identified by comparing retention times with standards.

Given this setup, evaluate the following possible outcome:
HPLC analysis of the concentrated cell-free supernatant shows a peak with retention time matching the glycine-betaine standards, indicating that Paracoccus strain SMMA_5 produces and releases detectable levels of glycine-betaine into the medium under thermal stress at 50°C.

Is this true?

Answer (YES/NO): YES